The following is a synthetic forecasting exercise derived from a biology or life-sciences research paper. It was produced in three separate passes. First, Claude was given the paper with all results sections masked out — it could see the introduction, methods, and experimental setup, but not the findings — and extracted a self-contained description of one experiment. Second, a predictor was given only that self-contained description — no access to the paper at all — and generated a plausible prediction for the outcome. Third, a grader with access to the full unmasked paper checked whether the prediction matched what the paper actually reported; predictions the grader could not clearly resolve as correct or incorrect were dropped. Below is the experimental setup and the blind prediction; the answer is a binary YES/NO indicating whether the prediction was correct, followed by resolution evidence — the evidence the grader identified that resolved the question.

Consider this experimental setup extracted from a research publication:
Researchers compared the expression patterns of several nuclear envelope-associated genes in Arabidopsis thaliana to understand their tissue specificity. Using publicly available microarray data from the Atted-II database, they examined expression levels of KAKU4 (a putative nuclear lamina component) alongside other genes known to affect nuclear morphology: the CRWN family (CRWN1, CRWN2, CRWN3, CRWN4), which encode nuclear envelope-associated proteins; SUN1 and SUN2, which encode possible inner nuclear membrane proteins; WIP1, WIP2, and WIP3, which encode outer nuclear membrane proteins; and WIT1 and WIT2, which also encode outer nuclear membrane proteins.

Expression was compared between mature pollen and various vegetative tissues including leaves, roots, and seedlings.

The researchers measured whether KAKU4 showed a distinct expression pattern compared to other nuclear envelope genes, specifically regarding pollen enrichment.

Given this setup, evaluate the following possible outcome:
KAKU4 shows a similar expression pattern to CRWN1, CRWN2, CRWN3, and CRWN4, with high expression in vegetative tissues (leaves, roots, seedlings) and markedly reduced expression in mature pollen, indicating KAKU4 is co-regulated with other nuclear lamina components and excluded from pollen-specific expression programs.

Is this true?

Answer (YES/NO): NO